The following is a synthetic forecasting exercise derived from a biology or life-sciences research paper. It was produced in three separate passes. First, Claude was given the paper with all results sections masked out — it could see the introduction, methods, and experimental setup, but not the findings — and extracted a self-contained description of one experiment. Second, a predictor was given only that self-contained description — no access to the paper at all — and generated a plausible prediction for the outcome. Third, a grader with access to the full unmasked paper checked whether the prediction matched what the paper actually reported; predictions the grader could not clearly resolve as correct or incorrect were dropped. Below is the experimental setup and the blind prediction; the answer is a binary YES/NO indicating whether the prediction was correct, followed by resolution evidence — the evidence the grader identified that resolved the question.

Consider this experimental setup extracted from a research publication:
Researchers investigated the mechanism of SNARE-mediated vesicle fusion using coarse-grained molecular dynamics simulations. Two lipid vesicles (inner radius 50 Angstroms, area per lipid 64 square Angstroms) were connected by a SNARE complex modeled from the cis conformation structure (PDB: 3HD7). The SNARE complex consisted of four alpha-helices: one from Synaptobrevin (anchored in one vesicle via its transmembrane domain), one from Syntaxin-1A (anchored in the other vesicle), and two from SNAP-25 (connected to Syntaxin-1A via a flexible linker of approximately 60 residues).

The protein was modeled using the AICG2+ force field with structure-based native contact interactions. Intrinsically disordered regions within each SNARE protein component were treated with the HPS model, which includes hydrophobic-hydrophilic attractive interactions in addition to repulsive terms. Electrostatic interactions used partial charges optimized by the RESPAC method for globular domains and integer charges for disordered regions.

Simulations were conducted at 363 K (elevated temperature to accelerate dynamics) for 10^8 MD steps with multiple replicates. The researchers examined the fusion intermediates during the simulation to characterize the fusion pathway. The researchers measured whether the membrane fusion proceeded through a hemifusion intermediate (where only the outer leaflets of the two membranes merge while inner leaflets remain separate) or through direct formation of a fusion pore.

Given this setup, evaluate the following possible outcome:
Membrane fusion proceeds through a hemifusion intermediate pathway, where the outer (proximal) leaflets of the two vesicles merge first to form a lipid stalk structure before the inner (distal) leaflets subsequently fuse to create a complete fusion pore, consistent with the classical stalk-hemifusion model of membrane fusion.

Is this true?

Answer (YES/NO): NO